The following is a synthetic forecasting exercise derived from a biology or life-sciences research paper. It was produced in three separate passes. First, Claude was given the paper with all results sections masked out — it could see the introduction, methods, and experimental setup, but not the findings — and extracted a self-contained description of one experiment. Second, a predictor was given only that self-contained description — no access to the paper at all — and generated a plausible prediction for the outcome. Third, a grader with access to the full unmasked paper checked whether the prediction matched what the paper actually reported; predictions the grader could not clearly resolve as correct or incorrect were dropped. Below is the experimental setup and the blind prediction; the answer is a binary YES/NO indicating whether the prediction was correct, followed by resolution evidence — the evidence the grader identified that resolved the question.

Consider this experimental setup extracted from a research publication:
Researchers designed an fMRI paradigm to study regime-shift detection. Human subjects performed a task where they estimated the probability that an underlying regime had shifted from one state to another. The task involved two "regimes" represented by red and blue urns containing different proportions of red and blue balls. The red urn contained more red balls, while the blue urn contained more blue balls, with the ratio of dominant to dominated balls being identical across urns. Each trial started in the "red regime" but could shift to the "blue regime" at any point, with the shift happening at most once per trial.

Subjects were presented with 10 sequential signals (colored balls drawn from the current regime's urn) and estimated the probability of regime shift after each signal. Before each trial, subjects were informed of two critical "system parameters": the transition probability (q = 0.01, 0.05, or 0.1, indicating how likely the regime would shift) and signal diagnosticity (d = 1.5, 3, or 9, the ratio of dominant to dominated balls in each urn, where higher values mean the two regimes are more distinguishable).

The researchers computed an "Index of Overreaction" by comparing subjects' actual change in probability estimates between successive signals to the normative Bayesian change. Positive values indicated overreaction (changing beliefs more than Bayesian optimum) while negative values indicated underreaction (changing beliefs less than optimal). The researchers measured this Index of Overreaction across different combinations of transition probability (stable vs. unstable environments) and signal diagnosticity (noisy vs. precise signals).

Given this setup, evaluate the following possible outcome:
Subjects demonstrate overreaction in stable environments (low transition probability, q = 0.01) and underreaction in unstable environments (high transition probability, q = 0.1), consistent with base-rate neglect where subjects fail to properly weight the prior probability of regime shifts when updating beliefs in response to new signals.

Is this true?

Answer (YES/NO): NO